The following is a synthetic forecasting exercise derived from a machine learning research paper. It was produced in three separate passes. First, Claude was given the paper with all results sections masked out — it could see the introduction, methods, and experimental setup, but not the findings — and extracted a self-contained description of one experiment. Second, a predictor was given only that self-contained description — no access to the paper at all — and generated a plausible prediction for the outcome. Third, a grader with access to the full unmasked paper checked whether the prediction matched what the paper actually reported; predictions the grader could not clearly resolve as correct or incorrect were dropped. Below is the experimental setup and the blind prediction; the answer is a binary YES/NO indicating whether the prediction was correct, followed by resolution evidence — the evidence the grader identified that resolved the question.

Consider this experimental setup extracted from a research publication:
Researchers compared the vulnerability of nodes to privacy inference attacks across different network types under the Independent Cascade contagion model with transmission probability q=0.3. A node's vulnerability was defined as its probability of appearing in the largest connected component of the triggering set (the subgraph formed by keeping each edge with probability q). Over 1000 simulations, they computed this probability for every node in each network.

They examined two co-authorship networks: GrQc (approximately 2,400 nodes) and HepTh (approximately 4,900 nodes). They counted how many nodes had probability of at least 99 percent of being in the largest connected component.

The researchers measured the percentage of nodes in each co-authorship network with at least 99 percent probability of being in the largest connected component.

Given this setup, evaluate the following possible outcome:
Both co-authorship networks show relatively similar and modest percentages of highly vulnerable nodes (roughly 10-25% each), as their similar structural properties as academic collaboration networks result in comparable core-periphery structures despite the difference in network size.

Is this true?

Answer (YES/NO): NO